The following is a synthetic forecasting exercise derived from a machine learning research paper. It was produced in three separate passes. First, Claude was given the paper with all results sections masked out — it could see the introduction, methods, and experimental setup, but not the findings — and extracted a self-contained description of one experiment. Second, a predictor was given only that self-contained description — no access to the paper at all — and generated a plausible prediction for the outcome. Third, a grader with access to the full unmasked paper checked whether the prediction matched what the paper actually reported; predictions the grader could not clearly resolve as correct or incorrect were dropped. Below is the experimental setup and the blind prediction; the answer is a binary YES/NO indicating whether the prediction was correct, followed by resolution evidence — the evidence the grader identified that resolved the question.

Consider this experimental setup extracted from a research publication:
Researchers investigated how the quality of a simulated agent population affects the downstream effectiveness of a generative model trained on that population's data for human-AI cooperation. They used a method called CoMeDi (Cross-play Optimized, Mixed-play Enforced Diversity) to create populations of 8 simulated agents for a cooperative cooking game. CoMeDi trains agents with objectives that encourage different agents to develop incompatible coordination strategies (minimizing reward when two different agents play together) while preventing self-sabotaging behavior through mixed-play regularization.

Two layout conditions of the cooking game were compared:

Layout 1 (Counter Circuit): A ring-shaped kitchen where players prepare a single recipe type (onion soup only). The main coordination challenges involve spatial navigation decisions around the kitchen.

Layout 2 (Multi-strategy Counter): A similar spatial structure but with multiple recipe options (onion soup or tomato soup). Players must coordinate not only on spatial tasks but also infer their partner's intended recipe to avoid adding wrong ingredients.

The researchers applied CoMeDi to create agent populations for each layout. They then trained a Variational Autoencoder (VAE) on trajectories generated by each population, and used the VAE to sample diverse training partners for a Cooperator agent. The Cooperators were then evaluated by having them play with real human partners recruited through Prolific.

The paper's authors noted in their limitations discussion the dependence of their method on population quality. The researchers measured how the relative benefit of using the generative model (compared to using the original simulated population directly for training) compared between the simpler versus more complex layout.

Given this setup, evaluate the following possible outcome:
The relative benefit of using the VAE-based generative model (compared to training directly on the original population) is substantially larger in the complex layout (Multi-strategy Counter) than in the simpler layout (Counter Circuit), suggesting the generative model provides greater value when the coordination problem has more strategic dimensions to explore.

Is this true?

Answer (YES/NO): NO